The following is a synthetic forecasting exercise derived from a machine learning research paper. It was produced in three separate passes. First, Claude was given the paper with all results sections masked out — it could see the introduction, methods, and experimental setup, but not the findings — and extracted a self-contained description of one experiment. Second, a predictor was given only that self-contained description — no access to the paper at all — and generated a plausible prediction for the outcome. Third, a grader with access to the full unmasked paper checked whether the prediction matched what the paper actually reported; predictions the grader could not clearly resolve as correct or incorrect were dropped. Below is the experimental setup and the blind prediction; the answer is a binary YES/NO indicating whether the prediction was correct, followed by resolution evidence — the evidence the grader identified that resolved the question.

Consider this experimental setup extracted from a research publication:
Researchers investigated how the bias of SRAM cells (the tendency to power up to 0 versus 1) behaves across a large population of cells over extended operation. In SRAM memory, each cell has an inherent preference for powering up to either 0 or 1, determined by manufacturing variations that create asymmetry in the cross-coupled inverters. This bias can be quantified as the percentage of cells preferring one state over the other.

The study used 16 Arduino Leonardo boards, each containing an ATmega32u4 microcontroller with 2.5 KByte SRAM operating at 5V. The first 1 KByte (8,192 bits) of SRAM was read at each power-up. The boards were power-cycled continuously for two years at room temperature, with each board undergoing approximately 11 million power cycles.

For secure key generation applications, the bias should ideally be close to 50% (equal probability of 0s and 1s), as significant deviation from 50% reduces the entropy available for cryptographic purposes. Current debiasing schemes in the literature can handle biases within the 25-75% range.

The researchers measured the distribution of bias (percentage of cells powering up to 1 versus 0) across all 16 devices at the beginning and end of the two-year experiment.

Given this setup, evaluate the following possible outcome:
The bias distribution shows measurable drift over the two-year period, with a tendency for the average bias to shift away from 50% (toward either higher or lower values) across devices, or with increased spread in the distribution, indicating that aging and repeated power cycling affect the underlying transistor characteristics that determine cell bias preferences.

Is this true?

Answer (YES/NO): NO